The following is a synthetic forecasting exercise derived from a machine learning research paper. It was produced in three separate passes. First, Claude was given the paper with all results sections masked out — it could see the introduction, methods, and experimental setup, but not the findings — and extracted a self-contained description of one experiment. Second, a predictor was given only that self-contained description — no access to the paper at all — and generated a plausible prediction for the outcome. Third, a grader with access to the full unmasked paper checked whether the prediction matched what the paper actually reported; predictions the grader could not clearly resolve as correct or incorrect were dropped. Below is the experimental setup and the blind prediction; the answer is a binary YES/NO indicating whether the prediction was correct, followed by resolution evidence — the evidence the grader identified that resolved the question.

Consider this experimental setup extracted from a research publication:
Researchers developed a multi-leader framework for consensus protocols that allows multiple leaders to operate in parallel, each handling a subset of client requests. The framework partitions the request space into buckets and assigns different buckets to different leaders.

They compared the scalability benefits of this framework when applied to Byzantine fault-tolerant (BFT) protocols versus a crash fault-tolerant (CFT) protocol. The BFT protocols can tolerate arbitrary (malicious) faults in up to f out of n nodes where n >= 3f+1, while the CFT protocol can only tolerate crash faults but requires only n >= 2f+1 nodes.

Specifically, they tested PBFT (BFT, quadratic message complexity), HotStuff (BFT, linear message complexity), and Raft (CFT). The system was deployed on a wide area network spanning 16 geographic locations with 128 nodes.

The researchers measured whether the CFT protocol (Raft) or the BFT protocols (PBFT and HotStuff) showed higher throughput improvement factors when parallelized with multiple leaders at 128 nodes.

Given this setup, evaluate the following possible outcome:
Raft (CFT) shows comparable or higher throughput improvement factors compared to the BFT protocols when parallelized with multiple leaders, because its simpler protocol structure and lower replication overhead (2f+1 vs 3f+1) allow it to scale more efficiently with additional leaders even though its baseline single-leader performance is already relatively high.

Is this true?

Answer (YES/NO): YES